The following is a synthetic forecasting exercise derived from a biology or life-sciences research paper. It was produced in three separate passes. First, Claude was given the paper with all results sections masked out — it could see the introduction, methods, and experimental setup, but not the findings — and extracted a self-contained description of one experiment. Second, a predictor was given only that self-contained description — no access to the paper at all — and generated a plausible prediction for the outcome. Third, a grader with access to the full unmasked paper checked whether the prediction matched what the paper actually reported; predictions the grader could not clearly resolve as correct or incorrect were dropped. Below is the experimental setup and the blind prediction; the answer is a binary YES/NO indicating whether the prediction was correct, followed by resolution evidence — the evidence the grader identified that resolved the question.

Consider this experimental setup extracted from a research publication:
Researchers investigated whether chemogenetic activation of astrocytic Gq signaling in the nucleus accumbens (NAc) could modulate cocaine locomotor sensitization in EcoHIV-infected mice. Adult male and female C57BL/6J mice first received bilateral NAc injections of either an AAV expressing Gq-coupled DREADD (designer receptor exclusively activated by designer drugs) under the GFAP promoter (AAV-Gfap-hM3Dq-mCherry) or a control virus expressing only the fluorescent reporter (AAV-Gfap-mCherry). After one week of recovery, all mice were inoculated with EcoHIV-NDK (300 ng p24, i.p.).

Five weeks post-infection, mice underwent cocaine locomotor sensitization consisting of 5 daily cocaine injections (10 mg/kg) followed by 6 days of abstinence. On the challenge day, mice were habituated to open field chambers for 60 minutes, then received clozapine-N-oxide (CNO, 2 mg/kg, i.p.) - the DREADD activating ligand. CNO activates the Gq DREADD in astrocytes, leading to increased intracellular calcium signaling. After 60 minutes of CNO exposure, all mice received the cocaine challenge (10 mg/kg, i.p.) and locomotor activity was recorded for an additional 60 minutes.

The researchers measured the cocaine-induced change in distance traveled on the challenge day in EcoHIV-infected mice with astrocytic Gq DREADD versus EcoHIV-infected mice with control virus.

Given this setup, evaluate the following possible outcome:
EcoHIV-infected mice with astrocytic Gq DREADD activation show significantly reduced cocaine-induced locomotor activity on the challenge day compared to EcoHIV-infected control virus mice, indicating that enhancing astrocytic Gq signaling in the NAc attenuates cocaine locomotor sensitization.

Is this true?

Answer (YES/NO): YES